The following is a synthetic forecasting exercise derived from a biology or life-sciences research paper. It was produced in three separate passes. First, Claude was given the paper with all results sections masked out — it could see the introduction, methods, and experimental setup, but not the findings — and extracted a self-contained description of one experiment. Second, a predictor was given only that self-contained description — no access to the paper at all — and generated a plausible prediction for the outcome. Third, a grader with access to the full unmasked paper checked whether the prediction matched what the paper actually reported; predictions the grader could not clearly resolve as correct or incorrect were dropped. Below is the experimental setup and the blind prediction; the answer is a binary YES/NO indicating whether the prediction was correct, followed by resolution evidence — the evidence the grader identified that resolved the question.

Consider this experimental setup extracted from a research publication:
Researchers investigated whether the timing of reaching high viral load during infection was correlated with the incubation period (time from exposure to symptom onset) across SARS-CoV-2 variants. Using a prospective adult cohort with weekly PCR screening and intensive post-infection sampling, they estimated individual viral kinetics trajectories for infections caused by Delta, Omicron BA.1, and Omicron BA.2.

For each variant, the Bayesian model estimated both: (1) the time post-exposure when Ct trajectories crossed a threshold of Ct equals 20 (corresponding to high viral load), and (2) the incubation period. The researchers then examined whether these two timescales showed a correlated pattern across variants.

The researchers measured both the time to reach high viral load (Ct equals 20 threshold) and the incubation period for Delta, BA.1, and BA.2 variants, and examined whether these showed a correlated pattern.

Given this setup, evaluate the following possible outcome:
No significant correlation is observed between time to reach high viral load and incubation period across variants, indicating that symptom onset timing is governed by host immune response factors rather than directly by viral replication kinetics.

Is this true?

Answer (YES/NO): NO